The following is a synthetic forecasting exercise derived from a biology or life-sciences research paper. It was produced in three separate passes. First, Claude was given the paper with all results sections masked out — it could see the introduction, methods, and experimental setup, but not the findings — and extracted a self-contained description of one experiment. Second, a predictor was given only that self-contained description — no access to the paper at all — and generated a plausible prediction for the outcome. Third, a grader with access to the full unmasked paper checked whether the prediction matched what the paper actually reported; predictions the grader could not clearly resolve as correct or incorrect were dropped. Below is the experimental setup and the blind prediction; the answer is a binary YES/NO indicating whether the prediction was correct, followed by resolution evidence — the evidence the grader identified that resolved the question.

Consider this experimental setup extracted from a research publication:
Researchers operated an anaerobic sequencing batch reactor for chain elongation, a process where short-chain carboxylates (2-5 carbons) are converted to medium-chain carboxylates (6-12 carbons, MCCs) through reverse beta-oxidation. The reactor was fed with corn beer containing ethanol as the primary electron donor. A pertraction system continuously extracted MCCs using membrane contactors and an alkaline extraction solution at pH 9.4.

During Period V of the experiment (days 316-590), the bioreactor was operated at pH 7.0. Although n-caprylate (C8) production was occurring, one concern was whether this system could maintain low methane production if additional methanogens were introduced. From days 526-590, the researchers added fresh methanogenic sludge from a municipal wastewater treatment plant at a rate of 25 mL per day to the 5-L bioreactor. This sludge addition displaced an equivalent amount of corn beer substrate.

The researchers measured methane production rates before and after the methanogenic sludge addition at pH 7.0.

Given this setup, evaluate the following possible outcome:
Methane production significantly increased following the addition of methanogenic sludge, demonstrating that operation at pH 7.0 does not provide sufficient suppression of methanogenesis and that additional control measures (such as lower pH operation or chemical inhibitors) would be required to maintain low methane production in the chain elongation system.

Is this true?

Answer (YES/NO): NO